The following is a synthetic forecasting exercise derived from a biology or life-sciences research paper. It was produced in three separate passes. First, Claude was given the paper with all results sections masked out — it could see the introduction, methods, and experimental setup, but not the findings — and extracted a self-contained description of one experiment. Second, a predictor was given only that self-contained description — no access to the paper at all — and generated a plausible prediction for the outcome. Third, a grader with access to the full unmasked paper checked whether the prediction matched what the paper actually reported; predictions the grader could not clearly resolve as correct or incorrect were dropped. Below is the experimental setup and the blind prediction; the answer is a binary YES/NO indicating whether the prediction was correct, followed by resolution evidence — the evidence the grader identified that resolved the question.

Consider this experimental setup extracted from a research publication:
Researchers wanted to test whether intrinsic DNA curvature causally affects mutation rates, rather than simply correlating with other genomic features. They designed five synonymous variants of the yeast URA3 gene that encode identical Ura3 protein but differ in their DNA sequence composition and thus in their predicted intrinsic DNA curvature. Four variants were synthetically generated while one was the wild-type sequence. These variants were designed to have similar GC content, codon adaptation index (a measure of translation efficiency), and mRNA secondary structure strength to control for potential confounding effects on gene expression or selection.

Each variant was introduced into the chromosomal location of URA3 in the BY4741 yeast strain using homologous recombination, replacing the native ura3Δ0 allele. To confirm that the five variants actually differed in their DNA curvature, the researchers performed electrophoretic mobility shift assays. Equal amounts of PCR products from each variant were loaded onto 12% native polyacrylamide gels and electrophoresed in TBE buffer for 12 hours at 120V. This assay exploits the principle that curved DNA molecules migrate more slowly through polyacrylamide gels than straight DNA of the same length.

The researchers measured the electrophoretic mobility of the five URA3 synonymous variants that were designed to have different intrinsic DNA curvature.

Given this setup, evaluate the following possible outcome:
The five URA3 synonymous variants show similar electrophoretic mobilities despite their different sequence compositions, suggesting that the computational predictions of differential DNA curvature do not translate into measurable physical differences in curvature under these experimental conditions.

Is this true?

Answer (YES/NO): NO